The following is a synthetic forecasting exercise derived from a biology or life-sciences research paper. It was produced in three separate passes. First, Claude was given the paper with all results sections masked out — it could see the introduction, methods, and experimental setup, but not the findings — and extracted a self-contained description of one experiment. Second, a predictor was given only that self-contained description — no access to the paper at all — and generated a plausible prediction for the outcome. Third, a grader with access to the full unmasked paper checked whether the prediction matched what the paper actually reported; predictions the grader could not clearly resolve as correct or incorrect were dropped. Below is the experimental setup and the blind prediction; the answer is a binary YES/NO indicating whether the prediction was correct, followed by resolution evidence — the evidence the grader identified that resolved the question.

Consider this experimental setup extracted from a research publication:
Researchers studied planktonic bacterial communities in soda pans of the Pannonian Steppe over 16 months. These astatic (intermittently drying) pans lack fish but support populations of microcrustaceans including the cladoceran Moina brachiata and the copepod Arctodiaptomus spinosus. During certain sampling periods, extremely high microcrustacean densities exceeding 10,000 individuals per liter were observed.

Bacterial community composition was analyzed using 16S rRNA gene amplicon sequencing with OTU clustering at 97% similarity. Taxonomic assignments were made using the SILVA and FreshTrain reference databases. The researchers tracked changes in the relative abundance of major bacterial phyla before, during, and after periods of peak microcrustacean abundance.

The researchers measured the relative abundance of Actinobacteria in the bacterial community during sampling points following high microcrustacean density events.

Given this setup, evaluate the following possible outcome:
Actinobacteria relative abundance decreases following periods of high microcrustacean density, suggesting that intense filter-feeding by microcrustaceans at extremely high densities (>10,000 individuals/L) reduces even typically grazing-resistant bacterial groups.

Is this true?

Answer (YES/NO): NO